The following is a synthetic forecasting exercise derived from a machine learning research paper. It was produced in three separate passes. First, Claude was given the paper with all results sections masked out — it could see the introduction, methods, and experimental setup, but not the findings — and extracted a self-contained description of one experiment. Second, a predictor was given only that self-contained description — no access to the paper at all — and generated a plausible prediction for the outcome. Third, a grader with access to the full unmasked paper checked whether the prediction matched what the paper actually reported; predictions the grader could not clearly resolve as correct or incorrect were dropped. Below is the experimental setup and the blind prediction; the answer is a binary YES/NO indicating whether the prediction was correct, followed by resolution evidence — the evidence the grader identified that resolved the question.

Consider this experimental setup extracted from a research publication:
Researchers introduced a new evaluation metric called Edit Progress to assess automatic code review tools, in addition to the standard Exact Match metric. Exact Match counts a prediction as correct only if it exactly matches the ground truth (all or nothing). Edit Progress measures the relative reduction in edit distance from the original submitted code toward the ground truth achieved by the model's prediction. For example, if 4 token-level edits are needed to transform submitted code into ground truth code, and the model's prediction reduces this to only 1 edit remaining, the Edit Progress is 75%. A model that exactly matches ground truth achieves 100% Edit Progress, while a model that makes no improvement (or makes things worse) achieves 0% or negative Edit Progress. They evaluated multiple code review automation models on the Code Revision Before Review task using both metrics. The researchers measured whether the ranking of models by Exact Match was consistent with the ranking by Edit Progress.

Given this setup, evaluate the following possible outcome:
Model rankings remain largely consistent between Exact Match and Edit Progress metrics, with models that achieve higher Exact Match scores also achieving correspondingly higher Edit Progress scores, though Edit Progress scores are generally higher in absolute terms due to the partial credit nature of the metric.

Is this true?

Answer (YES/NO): NO